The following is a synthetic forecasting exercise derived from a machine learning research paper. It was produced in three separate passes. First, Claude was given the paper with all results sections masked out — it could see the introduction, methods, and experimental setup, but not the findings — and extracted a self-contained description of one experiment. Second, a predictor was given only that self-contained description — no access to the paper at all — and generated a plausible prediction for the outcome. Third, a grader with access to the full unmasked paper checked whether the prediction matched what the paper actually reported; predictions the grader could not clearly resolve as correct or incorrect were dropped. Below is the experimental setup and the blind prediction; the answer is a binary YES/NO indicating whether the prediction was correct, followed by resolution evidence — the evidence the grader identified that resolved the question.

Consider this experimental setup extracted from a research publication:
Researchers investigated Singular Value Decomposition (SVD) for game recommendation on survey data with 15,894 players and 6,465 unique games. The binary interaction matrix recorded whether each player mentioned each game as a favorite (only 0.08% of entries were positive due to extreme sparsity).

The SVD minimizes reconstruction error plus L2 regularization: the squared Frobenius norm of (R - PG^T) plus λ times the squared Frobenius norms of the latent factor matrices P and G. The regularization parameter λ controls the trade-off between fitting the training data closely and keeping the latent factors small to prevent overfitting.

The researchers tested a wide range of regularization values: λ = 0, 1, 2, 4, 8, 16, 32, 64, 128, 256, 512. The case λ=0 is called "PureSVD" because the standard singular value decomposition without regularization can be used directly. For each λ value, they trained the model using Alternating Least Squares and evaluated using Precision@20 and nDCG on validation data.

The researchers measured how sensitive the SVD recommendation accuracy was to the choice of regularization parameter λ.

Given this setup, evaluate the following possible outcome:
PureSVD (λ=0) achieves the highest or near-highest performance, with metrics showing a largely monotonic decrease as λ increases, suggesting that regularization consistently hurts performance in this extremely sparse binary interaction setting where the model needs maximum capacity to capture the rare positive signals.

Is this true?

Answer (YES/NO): NO